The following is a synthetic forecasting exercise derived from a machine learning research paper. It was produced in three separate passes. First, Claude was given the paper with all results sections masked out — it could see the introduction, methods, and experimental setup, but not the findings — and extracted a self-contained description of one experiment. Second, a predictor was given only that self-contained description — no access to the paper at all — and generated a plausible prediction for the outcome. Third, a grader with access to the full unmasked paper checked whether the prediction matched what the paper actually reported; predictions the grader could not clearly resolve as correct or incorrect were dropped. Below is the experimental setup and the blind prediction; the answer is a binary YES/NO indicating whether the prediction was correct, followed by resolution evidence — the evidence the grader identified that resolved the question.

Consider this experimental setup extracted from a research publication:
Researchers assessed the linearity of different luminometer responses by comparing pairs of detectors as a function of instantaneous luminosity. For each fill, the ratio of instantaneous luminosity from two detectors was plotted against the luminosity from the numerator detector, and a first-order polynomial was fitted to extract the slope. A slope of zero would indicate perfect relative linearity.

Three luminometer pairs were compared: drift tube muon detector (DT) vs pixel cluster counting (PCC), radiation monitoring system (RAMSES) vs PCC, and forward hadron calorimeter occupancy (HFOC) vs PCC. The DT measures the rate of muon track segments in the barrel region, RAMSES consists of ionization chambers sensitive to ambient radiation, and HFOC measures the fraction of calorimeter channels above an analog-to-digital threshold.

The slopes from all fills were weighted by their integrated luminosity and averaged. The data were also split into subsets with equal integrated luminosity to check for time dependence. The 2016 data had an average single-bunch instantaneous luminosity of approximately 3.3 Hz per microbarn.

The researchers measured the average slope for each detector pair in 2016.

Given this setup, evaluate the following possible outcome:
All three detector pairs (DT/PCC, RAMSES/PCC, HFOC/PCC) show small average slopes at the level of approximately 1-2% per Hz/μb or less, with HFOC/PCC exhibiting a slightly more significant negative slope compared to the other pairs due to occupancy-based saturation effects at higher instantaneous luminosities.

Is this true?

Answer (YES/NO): NO